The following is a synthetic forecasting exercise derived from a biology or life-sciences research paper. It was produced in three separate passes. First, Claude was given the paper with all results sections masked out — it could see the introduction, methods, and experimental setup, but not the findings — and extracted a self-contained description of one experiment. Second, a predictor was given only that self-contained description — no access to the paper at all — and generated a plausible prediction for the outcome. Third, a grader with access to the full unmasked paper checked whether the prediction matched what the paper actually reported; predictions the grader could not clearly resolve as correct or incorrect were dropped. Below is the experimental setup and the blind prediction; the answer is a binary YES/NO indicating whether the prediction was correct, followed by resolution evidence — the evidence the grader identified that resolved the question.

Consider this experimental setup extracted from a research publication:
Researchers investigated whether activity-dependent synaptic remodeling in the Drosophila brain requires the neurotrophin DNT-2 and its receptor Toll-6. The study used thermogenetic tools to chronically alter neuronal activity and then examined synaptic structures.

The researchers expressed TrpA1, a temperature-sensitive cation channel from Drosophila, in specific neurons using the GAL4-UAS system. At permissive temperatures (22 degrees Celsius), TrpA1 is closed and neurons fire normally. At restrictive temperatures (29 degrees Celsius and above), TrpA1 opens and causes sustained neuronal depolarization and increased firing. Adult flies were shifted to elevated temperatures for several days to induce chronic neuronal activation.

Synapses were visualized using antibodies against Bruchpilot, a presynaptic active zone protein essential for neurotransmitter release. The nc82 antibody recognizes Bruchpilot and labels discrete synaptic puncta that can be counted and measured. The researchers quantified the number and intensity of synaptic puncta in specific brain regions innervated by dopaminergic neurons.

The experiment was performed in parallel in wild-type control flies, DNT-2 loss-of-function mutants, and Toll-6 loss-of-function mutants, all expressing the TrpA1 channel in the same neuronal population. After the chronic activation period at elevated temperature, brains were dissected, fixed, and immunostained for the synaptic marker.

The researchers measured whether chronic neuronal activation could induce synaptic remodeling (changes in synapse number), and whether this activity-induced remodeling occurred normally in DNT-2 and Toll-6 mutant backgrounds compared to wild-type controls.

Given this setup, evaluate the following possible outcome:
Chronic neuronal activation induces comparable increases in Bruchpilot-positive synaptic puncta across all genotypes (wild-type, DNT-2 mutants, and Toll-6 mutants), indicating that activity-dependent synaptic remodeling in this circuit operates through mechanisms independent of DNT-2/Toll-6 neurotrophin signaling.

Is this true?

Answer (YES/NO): NO